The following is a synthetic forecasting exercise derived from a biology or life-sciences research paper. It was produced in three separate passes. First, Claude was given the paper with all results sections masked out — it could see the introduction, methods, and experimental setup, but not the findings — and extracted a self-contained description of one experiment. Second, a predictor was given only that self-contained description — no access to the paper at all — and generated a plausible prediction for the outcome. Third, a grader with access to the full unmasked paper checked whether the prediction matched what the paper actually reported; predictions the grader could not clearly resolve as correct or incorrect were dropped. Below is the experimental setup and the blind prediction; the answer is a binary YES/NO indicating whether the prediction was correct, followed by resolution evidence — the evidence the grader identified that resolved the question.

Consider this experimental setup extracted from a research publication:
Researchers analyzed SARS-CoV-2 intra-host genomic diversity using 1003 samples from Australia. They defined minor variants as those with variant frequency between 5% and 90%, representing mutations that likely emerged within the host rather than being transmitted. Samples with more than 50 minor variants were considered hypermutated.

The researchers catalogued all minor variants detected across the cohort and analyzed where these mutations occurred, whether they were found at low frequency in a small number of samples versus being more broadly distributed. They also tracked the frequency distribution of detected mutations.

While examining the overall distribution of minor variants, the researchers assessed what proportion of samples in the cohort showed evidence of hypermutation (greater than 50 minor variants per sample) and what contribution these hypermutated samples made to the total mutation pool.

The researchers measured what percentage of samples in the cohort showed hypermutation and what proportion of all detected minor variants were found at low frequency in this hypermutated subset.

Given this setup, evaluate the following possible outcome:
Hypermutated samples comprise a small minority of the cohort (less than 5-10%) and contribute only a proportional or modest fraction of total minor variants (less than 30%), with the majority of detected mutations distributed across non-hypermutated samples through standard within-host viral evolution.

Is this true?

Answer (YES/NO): NO